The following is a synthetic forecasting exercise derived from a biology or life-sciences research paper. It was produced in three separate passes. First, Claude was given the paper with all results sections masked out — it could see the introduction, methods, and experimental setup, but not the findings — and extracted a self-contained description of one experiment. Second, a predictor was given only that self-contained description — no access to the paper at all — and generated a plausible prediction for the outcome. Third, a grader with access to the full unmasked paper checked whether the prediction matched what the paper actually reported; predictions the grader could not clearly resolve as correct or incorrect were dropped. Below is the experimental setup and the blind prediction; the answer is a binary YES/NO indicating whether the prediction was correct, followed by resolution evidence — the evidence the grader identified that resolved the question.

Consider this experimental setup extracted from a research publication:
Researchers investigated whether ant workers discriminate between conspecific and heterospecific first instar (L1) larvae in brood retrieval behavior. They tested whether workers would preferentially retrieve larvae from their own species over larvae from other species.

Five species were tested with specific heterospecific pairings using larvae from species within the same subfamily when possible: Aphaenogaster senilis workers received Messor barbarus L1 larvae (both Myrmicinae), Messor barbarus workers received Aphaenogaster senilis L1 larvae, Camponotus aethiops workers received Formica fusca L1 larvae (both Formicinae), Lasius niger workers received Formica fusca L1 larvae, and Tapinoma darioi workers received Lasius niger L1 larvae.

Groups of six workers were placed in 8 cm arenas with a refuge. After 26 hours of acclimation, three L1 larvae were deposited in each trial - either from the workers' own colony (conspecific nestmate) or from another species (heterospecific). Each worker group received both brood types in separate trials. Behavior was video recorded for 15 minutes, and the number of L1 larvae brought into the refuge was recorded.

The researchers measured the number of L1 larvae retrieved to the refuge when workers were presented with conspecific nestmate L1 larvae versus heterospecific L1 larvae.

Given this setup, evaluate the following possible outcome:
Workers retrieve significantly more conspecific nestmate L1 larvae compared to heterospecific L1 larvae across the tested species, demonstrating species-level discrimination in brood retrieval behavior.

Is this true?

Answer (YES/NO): YES